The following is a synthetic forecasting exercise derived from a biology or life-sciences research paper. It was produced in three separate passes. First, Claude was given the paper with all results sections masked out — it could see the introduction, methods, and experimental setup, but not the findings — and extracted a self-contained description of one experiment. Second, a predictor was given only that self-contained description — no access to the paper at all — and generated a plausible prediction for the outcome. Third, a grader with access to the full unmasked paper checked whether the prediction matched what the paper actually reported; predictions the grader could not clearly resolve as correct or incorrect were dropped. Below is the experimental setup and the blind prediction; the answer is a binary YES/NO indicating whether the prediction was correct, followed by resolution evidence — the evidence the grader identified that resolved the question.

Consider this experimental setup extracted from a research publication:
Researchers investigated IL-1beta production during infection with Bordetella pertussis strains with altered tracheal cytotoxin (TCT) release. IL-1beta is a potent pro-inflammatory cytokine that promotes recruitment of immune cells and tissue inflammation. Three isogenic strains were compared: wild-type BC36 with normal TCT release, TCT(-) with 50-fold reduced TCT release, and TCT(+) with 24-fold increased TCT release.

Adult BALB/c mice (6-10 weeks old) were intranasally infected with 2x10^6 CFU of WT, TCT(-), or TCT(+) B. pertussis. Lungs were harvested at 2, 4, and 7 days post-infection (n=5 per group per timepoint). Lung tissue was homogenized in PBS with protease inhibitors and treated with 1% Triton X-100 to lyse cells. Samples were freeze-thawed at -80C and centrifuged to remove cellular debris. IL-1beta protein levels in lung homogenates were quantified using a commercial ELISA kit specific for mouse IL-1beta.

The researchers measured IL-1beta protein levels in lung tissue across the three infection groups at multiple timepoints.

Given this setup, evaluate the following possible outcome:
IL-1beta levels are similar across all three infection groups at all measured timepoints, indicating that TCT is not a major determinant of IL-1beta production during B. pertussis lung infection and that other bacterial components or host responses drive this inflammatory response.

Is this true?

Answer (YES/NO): NO